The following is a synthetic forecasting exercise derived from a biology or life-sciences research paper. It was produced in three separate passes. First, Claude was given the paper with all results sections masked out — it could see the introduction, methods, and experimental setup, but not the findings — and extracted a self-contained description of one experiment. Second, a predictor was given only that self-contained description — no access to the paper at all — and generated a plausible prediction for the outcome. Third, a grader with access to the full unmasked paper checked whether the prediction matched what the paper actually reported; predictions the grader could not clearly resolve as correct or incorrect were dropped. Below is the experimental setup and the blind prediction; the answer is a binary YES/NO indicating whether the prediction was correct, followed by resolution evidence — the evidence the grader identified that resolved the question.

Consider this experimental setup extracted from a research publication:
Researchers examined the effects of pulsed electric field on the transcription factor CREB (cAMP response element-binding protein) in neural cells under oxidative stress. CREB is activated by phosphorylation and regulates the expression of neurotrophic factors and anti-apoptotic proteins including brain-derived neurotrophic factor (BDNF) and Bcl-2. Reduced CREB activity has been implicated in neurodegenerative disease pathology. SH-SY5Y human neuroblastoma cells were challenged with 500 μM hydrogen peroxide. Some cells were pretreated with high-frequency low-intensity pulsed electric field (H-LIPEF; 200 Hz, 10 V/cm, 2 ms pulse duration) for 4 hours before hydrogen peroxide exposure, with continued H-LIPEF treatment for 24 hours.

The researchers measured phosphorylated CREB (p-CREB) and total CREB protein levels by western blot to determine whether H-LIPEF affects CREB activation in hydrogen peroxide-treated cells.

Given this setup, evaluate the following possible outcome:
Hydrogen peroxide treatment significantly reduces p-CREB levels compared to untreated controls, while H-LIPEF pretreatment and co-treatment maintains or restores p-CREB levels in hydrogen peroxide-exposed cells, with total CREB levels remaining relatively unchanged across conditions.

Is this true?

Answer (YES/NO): YES